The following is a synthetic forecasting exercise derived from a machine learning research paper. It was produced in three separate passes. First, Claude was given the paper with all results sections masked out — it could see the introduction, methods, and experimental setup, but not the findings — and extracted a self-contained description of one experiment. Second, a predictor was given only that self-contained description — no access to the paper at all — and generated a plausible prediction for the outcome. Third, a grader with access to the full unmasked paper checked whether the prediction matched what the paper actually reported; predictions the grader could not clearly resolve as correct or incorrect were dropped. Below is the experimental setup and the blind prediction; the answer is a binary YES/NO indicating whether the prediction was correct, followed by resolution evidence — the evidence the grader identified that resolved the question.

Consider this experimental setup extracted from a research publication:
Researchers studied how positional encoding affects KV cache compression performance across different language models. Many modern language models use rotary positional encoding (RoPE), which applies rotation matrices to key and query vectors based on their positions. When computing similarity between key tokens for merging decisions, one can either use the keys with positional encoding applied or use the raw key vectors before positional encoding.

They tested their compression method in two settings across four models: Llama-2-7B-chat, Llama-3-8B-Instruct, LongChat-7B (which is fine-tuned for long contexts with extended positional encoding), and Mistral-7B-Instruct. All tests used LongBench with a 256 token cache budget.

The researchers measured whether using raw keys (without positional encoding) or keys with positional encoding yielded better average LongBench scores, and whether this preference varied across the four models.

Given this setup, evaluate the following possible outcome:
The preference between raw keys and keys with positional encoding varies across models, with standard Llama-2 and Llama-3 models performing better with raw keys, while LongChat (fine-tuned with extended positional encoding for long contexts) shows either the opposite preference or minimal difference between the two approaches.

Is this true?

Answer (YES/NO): NO